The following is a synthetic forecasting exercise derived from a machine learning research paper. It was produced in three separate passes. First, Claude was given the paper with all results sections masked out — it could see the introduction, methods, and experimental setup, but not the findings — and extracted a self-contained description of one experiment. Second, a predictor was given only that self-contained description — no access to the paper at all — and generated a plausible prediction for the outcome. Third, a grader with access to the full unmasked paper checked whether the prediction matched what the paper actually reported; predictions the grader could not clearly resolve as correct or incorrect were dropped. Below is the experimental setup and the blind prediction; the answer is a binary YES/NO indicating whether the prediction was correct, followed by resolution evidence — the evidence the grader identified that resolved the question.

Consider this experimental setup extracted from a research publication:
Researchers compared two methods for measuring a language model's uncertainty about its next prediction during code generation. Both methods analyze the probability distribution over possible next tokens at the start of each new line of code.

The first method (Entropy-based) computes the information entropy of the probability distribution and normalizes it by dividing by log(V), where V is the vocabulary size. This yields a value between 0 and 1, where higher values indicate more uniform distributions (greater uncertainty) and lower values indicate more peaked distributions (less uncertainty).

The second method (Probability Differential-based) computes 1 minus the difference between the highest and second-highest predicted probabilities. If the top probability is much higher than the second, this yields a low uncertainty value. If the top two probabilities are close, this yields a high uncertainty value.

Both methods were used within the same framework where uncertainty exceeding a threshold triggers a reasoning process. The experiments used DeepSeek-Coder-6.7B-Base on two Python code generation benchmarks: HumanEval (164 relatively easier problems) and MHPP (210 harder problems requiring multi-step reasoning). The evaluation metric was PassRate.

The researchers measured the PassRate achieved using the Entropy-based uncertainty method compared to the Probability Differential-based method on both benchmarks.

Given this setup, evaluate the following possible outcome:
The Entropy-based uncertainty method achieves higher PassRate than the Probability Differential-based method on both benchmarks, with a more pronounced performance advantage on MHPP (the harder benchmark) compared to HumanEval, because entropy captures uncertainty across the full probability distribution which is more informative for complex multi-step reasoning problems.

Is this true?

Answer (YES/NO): NO